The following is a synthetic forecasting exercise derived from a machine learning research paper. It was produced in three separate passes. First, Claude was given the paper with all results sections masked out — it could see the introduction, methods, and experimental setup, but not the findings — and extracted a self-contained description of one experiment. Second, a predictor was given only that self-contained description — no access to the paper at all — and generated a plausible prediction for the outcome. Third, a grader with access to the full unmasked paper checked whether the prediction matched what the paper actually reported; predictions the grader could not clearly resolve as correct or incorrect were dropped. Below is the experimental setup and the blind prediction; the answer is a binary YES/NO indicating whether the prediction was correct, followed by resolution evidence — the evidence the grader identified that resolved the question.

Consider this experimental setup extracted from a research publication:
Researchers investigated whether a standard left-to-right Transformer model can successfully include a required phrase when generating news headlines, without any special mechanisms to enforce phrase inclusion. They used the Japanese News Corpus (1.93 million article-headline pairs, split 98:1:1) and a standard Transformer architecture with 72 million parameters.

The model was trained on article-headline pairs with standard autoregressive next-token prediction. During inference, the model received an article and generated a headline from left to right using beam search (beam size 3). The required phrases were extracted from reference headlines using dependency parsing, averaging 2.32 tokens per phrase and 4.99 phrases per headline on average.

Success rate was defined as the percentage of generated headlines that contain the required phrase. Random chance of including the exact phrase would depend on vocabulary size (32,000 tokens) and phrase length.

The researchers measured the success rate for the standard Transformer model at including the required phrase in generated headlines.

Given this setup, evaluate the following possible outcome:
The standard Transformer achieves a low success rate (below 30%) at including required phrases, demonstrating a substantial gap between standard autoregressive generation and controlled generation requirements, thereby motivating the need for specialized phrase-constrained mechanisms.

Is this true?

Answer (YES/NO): NO